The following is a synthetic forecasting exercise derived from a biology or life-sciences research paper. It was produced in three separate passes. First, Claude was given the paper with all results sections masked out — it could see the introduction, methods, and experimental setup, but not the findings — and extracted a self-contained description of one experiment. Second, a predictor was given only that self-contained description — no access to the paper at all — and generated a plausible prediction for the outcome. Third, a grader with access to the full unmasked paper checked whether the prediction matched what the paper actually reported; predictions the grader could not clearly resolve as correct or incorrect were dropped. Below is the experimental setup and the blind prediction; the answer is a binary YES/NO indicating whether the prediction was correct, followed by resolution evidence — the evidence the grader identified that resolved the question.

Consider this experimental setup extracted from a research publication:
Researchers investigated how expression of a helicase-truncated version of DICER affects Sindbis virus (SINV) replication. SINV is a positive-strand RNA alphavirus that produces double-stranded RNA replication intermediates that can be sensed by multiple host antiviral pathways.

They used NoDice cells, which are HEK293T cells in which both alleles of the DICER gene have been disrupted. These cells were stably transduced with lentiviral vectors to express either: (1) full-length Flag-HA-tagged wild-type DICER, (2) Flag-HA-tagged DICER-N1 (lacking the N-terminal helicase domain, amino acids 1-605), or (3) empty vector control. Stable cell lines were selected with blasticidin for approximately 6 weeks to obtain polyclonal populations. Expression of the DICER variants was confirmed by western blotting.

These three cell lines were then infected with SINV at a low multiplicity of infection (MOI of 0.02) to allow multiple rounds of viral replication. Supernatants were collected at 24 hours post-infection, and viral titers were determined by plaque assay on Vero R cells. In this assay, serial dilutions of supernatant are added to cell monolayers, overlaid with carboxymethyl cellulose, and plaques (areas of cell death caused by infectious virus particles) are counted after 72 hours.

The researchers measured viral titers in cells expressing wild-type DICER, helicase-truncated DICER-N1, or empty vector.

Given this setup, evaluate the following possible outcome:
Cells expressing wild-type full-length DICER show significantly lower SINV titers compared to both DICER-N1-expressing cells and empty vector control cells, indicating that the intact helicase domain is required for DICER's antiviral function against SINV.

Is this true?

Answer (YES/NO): NO